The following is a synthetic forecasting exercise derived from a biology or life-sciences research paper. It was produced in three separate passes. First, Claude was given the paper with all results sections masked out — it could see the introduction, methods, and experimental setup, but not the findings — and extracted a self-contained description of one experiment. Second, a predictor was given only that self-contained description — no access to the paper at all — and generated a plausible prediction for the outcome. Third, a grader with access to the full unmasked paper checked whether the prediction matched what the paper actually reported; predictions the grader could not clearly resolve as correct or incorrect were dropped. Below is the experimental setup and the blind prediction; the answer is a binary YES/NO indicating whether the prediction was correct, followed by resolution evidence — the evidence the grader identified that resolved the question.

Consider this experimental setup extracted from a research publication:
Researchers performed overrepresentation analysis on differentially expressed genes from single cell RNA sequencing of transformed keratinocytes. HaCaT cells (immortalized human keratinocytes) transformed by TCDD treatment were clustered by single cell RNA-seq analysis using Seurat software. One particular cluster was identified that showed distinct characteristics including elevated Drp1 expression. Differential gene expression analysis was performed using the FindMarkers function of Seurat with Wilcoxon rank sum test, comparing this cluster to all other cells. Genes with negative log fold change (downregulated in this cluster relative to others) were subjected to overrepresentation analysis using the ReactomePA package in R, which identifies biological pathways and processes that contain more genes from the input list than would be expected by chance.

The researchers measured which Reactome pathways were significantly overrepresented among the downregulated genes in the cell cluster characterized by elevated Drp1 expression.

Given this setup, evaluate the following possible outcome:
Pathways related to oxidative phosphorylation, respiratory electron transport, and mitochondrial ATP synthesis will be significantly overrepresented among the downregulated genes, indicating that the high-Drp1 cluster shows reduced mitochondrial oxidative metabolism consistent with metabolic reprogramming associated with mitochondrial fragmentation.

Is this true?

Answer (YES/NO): YES